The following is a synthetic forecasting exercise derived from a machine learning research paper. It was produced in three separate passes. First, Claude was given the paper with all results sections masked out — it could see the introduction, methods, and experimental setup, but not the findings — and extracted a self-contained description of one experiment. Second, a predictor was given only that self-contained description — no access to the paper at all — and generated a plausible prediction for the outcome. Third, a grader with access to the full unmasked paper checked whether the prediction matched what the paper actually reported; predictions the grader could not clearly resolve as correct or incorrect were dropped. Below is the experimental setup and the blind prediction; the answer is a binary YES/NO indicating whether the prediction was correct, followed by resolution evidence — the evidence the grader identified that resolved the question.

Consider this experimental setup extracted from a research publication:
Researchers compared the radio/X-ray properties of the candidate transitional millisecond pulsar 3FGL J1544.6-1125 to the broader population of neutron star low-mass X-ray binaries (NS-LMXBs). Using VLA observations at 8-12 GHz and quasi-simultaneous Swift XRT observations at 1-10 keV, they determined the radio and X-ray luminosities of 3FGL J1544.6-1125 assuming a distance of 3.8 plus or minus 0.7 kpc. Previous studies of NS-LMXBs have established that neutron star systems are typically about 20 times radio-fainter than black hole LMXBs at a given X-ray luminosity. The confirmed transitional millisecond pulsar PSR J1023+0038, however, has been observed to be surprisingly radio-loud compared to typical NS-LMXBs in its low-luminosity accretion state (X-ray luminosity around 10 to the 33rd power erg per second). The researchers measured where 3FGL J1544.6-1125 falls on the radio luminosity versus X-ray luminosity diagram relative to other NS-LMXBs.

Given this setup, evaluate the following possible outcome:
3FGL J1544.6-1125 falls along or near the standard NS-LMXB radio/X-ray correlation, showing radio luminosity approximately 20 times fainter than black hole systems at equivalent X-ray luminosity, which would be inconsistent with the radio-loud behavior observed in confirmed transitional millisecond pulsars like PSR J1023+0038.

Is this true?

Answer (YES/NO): NO